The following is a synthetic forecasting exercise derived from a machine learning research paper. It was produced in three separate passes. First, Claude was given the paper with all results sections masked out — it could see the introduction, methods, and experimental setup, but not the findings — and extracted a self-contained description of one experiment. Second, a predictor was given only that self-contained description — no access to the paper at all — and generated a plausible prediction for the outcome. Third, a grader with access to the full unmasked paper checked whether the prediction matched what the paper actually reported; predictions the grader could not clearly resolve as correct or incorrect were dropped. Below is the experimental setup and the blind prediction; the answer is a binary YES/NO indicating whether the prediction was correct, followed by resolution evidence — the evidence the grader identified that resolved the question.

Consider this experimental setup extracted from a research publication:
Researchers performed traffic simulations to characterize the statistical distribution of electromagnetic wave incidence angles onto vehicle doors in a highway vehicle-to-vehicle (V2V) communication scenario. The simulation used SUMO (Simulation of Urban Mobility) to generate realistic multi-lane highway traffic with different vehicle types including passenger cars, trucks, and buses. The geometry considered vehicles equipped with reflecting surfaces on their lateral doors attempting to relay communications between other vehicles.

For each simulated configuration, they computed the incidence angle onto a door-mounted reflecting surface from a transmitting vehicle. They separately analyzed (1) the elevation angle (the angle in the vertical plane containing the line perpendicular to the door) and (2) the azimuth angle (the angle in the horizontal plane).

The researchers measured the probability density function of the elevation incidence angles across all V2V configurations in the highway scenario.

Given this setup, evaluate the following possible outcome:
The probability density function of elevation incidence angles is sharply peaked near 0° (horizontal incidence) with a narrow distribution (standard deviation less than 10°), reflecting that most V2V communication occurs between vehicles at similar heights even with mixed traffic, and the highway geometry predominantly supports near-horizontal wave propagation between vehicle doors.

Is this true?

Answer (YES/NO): NO